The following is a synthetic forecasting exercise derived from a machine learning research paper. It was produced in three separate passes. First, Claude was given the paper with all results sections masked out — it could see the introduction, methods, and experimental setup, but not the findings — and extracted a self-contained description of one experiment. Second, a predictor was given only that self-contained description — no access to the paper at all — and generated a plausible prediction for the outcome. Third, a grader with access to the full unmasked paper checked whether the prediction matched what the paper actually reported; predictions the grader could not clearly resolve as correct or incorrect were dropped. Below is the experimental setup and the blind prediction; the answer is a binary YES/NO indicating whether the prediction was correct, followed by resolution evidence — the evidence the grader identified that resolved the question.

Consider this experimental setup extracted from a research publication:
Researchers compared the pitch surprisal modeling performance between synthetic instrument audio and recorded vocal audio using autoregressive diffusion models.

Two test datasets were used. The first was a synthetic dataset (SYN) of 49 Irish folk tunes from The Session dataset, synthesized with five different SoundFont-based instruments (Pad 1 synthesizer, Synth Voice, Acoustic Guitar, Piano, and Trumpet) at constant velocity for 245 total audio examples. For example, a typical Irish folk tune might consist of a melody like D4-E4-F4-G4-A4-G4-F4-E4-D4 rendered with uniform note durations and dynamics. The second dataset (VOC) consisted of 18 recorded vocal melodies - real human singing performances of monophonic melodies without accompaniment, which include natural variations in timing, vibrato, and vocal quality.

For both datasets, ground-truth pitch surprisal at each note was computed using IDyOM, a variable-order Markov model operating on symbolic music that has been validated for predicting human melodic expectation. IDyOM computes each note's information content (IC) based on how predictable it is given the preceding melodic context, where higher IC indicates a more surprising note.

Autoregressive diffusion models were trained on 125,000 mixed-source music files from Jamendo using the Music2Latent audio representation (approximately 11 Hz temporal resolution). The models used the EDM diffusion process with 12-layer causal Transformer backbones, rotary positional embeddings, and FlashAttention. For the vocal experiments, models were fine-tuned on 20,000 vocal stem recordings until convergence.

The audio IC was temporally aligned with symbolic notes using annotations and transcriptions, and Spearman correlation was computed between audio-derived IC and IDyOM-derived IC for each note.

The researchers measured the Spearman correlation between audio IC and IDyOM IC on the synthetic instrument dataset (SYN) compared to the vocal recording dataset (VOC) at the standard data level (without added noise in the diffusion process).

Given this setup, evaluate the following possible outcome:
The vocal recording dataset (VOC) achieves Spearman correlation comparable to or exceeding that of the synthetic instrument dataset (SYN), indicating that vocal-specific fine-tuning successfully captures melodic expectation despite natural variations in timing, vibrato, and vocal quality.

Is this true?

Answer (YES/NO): YES